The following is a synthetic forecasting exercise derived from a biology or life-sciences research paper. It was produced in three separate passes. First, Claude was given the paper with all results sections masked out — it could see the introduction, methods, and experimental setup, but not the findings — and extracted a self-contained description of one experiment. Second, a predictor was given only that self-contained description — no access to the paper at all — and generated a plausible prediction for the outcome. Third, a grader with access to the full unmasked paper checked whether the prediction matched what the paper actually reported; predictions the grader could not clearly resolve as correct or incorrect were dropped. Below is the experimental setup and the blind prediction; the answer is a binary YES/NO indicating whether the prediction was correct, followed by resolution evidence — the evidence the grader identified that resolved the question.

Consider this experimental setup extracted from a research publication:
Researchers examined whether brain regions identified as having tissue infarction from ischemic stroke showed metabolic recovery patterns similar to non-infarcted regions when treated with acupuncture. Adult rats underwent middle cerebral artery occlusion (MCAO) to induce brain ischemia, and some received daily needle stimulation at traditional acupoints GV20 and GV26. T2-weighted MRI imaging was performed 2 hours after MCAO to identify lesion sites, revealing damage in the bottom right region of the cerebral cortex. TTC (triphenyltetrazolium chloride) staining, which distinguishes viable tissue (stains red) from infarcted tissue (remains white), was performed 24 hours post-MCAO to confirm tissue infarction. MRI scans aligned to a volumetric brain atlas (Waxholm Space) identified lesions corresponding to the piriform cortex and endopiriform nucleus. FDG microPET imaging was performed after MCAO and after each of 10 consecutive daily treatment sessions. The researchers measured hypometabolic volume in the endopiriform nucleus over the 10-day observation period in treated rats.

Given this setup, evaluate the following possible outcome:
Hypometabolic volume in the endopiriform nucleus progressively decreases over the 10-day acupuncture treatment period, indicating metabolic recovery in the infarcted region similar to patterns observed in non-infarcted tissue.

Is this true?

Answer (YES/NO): NO